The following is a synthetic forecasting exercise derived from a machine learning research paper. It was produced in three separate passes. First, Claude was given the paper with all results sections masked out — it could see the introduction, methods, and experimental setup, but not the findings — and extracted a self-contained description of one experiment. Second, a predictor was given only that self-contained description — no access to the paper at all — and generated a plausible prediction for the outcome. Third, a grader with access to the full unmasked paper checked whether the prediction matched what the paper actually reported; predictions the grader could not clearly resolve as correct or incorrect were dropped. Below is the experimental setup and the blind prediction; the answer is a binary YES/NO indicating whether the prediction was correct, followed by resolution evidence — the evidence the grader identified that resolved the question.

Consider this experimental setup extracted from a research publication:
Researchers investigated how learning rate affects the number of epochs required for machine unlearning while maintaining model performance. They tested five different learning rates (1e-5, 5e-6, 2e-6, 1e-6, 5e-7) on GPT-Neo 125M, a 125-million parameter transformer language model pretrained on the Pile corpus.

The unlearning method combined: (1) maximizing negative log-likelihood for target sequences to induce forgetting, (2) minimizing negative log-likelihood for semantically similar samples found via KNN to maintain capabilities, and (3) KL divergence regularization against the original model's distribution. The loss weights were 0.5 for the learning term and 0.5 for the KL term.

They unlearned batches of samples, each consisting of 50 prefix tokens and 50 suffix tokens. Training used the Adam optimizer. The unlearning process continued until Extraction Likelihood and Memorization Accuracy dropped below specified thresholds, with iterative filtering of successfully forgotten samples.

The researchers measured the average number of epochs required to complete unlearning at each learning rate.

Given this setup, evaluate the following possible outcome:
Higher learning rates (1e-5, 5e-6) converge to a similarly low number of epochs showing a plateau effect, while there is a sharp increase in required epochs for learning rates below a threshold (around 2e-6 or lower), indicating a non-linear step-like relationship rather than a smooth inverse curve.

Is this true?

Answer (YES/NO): NO